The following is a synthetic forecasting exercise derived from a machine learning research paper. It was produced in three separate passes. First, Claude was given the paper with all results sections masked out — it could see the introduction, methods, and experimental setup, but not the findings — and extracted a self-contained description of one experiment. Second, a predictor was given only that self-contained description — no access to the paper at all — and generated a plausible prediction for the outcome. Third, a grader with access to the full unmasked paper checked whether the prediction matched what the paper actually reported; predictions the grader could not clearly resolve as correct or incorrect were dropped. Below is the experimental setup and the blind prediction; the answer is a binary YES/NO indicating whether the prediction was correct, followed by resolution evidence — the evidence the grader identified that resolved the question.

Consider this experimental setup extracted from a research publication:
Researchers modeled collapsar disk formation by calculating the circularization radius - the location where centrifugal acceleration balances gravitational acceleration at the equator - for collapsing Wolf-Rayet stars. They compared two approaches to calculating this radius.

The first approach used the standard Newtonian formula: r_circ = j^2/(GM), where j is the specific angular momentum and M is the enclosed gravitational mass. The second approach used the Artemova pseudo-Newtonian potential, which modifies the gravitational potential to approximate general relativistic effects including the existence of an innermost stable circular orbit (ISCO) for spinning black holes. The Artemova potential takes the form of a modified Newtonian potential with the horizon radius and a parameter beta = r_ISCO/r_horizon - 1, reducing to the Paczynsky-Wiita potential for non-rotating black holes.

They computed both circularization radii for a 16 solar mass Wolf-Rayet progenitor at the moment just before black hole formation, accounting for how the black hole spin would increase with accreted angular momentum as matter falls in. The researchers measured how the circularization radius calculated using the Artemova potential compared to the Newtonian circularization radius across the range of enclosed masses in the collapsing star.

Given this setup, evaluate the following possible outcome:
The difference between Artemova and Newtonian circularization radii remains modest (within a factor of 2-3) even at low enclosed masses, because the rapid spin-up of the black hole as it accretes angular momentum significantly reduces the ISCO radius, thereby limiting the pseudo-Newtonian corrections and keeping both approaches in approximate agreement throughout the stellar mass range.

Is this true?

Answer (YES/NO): NO